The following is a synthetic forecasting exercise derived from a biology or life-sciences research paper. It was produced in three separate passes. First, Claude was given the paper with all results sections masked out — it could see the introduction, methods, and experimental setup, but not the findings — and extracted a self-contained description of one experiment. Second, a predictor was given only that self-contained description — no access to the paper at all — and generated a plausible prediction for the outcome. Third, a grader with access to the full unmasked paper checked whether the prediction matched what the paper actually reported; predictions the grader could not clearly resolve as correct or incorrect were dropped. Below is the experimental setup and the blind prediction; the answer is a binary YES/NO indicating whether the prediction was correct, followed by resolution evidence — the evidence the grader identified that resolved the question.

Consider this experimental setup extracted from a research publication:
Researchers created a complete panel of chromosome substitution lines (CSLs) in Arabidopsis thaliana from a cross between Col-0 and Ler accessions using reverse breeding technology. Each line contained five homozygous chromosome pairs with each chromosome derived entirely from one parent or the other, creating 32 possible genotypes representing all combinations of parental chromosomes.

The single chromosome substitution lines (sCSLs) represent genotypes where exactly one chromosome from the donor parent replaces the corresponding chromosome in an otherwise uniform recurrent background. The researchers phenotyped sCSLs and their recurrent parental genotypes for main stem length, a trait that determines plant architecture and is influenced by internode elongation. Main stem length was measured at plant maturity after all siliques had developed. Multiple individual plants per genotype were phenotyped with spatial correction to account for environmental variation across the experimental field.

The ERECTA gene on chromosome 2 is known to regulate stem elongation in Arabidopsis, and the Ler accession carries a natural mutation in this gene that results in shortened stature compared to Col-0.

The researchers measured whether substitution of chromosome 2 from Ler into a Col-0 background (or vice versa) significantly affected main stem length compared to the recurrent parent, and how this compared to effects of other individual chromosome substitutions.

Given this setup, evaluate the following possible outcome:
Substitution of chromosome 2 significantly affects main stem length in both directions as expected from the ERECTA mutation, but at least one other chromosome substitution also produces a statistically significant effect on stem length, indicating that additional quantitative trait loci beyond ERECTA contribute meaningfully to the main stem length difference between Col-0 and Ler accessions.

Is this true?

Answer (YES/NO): YES